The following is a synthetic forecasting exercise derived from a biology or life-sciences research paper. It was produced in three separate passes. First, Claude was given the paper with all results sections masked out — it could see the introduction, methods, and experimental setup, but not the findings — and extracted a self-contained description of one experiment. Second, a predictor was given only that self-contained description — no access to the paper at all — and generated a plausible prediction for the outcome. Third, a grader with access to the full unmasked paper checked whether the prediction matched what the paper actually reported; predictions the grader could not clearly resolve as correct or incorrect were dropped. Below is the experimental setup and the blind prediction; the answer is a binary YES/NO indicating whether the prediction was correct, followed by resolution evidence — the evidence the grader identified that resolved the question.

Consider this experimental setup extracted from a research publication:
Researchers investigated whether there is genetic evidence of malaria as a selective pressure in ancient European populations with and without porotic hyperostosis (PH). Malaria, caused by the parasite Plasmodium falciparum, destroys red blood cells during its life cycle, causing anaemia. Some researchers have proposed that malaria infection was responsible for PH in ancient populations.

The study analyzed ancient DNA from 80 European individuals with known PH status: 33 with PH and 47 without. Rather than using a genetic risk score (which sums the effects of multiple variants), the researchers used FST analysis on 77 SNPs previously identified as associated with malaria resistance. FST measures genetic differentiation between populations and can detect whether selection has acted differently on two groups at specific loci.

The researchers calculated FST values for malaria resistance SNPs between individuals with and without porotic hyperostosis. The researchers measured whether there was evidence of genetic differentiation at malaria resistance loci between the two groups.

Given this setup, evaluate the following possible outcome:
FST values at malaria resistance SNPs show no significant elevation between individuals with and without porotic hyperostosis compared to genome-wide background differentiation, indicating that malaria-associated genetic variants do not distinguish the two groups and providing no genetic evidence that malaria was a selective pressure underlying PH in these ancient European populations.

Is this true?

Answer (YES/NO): YES